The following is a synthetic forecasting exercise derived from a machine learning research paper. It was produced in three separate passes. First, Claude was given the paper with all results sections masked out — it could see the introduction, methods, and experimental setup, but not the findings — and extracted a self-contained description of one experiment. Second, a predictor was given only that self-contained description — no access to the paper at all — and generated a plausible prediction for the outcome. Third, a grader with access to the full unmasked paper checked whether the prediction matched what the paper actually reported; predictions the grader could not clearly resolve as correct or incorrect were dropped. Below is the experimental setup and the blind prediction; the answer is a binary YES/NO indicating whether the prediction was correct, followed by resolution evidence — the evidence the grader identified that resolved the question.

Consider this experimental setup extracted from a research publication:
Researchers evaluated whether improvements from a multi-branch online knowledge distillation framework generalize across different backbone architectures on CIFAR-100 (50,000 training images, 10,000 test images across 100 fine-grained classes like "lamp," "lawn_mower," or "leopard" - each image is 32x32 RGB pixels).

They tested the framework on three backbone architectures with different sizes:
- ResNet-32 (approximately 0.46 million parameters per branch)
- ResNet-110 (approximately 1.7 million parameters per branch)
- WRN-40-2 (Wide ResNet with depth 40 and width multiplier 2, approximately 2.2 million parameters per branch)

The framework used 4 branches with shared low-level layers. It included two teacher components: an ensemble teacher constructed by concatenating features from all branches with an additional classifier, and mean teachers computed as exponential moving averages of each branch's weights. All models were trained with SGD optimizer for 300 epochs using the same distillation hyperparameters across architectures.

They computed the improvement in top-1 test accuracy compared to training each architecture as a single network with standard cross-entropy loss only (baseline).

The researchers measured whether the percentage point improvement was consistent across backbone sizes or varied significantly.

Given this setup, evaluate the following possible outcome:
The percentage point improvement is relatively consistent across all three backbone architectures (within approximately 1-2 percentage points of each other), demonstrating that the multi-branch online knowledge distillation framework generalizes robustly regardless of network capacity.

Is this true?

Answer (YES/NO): YES